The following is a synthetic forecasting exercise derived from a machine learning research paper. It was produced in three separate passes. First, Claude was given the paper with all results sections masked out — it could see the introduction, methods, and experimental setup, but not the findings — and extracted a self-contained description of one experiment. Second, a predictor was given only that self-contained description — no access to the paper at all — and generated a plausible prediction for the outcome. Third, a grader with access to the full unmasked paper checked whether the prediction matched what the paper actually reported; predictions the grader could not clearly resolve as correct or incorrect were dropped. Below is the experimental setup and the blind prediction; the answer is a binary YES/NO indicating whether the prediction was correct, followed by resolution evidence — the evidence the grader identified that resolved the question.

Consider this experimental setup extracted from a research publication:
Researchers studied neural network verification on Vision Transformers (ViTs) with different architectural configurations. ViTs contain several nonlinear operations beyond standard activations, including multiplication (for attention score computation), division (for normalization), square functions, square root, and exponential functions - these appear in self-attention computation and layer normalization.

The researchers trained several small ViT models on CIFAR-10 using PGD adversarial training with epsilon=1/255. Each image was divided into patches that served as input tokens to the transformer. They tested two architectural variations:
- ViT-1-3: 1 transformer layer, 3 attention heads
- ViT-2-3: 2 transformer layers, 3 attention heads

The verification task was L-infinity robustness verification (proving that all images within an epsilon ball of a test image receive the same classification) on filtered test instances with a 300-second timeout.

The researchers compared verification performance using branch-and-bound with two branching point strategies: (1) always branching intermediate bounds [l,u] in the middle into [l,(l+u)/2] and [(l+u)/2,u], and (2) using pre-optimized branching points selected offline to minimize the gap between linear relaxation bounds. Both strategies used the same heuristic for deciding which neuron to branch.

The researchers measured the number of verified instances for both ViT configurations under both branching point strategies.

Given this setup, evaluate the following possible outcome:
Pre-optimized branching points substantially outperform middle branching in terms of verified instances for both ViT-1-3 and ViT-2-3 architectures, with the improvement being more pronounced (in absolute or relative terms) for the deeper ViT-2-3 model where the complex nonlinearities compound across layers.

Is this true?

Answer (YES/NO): NO